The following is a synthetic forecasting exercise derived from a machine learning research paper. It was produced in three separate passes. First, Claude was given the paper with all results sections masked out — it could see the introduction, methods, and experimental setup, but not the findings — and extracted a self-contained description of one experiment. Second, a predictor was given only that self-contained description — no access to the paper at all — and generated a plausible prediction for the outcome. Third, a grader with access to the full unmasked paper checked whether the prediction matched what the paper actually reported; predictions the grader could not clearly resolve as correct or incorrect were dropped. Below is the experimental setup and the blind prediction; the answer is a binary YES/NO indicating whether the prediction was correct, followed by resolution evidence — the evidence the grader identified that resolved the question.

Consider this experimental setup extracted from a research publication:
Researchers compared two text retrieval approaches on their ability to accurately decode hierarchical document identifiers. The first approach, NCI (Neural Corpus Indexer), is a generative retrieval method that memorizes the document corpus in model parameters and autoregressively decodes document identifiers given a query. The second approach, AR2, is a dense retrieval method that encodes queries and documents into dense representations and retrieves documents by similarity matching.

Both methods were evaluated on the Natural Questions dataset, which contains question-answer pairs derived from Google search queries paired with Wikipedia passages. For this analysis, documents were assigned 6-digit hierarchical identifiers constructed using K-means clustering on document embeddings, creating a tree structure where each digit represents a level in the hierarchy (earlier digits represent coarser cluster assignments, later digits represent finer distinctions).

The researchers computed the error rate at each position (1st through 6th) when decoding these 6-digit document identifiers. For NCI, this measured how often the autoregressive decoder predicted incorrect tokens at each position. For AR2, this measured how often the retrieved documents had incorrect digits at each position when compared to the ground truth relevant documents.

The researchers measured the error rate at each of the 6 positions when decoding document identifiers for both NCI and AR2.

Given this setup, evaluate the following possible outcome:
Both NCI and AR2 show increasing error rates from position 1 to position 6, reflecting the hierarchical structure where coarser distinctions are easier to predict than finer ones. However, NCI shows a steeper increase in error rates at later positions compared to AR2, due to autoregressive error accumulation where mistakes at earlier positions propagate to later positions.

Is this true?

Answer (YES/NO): NO